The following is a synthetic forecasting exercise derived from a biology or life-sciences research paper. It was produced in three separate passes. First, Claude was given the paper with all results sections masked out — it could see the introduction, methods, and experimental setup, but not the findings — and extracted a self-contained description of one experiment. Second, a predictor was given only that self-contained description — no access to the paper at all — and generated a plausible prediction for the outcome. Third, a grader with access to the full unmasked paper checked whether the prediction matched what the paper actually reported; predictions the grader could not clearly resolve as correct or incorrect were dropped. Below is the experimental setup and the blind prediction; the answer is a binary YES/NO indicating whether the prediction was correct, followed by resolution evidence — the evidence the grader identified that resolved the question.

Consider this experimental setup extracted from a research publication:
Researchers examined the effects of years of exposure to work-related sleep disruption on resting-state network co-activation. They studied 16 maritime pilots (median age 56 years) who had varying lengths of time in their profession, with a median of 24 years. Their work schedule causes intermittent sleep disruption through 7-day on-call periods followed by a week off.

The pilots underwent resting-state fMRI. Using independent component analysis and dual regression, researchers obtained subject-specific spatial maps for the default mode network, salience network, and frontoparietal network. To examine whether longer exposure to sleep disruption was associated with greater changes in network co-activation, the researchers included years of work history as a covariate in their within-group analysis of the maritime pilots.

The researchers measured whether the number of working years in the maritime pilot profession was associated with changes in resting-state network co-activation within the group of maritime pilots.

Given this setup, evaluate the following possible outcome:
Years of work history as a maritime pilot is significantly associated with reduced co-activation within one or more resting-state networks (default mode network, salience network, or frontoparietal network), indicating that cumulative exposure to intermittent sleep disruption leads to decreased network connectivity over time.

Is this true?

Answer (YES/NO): NO